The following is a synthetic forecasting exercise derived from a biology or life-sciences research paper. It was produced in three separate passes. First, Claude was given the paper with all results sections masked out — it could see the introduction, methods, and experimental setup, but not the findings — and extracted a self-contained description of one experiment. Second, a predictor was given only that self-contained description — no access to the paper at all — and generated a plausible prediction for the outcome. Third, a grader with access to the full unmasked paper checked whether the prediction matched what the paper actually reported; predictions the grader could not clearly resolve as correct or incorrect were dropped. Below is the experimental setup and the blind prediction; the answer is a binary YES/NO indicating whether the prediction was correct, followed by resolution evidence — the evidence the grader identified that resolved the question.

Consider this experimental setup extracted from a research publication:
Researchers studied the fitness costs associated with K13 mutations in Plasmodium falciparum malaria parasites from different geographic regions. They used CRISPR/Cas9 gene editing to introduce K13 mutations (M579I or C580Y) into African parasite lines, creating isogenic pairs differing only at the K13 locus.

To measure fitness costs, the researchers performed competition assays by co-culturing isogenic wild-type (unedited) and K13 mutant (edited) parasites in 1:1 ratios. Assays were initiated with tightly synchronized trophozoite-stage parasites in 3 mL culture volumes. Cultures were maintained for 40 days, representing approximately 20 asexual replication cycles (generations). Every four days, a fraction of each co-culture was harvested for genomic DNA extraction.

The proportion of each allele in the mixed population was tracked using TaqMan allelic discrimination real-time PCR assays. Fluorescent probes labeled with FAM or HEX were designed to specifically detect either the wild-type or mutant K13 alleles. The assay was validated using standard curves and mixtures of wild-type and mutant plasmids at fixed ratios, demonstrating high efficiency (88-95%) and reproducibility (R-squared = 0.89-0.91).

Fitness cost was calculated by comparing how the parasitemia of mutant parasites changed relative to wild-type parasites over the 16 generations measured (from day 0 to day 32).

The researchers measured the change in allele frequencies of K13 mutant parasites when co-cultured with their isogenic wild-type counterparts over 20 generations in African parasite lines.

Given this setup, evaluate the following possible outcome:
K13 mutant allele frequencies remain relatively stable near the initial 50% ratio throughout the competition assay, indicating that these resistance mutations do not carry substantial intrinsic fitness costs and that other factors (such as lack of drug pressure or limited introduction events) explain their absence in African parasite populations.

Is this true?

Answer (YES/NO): NO